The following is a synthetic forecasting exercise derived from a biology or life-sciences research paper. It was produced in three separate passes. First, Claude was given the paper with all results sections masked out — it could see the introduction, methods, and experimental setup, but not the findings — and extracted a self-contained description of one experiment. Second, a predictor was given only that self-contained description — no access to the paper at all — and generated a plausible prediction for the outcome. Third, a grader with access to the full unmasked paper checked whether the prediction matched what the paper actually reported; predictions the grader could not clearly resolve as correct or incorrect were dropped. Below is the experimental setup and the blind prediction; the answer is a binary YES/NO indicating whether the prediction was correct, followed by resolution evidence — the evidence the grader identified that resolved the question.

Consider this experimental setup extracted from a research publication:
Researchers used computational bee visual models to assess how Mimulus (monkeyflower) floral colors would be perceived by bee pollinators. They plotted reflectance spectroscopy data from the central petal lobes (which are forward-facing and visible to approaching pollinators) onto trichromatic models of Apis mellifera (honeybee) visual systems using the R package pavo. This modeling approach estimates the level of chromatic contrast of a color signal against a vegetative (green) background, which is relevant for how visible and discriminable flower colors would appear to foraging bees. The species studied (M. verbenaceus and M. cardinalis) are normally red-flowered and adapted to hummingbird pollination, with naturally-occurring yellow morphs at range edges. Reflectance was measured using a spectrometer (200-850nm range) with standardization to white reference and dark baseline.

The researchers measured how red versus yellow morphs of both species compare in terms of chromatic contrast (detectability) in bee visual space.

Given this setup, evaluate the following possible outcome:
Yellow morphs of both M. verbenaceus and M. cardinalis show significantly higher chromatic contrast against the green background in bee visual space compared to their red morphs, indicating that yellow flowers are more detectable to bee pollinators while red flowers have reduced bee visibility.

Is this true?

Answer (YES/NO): YES